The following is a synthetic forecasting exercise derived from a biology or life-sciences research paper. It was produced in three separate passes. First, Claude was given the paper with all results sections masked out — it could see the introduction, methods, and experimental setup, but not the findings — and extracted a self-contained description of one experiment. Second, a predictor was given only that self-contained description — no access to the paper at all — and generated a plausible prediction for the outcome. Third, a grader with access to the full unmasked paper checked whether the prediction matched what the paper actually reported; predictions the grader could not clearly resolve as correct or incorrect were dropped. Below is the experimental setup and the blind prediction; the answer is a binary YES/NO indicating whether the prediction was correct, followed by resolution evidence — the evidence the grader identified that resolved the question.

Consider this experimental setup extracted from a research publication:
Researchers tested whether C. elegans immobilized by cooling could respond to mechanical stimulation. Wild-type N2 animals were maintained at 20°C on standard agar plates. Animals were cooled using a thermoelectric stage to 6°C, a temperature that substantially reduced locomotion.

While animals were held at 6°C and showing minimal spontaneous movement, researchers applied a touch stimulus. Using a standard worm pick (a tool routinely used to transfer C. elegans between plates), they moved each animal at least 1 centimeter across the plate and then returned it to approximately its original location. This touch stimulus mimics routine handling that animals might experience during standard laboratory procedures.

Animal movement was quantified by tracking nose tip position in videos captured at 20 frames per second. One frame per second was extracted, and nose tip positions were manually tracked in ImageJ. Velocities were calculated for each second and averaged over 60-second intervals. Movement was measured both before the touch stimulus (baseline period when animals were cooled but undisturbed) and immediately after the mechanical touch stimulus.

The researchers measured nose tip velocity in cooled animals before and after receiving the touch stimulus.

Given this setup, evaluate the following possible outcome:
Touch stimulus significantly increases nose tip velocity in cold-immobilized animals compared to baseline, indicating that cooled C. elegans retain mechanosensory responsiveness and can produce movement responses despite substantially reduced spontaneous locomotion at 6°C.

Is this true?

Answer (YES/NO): YES